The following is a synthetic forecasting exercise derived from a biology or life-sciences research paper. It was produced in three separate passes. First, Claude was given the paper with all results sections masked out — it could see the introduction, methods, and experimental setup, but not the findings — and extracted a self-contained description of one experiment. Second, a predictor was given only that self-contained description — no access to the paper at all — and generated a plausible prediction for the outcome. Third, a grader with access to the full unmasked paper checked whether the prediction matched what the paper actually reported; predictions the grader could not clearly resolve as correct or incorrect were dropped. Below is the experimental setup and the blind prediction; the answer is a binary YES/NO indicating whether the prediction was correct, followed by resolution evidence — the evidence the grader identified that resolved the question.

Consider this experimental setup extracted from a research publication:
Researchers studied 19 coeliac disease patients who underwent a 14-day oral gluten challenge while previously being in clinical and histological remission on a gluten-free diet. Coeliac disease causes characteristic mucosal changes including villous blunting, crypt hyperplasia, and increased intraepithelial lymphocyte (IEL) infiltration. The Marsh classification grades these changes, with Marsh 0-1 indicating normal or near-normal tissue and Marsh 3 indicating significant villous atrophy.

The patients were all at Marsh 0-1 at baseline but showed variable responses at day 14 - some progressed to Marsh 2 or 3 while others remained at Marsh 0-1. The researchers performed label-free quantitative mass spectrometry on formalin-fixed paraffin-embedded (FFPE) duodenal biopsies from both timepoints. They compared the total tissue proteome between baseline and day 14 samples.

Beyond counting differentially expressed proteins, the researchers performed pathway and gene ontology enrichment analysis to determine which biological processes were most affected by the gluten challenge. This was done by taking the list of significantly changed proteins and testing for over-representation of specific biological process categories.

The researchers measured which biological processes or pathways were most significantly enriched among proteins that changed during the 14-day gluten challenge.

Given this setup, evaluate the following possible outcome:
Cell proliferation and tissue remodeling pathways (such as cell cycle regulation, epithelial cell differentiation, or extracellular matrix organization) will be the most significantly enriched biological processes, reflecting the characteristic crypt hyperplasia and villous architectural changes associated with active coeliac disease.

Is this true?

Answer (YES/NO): NO